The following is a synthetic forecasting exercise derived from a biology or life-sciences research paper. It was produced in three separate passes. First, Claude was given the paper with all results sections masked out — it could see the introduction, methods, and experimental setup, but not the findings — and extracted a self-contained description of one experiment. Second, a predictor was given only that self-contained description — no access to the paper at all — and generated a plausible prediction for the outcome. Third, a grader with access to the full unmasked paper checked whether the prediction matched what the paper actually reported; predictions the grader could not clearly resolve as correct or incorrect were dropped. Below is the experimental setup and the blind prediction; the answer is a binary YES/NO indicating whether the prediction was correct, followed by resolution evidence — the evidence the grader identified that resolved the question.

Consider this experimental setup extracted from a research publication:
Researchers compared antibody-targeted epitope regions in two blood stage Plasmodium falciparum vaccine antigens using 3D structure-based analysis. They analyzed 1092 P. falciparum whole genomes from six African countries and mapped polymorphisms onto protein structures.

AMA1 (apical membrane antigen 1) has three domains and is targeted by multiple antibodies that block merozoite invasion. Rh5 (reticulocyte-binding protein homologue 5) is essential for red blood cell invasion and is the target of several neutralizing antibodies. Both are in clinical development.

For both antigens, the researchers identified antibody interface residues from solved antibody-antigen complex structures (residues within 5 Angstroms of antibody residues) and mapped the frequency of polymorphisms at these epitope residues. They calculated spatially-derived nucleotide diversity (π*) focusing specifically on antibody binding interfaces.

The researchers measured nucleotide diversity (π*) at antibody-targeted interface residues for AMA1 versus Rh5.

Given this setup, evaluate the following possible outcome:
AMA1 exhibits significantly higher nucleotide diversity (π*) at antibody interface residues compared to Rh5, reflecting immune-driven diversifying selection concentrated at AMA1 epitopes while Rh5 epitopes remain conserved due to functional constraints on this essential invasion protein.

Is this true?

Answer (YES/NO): YES